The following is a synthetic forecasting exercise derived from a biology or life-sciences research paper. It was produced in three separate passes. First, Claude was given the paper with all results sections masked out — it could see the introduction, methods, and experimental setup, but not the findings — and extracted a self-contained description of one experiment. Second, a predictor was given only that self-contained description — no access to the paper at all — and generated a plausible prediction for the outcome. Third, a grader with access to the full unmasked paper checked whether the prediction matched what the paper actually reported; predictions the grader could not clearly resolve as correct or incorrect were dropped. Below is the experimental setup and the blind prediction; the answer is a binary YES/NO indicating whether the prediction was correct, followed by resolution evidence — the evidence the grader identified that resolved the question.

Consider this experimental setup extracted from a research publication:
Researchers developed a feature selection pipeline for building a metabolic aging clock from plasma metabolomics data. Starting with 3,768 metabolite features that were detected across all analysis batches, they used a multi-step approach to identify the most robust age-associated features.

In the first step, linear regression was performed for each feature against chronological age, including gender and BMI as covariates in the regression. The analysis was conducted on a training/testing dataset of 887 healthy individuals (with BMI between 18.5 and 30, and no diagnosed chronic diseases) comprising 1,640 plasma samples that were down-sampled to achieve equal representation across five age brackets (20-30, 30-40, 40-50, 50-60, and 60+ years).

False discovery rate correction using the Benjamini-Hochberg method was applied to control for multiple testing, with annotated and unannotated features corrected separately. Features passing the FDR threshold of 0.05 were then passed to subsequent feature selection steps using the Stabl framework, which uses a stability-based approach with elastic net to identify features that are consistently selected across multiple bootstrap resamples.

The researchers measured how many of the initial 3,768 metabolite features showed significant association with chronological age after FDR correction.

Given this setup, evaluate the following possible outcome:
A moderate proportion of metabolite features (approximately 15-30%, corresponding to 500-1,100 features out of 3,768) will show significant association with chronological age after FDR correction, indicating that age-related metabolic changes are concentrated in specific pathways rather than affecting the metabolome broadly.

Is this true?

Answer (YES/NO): NO